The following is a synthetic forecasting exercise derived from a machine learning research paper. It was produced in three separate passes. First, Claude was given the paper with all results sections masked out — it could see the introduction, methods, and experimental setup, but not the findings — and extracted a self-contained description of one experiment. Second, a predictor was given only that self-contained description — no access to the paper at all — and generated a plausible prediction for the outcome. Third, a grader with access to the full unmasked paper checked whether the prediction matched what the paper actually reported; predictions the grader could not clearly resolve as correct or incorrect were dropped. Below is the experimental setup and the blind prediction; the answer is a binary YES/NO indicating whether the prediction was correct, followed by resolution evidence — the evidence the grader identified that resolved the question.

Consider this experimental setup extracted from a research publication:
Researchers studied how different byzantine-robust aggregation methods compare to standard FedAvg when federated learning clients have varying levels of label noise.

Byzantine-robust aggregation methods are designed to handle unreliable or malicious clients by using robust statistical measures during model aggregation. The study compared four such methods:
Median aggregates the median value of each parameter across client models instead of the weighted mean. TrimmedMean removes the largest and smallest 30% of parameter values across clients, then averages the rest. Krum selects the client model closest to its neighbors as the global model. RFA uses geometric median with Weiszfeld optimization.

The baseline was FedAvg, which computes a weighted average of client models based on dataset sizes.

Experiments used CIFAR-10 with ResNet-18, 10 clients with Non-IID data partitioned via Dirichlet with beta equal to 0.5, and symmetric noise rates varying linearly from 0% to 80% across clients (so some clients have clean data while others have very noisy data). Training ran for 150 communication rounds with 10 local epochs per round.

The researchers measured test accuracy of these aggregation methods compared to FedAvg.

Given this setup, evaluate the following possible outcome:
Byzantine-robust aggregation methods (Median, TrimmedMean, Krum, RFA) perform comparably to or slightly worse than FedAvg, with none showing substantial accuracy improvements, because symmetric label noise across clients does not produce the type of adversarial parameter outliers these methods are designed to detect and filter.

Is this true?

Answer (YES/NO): NO